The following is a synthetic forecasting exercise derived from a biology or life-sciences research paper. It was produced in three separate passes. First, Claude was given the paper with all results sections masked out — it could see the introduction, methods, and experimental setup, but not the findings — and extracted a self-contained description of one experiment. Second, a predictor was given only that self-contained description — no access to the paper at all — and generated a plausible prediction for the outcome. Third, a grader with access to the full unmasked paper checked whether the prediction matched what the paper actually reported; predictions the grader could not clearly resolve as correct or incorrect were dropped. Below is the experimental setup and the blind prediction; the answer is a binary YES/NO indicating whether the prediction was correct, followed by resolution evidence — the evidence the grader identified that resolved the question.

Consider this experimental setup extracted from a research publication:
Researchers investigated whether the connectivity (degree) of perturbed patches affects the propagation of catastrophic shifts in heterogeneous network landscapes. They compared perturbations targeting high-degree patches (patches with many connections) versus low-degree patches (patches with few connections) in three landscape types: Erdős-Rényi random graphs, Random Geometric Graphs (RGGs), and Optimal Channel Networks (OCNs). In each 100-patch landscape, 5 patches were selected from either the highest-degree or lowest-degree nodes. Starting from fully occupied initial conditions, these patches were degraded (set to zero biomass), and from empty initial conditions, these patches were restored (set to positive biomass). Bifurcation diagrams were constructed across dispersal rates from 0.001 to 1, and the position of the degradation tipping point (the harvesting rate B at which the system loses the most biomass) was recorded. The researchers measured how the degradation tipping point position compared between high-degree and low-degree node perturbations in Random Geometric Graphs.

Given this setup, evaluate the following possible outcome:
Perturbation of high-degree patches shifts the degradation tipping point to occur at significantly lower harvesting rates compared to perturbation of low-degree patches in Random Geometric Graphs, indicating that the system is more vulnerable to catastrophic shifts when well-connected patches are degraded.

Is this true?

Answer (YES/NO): NO